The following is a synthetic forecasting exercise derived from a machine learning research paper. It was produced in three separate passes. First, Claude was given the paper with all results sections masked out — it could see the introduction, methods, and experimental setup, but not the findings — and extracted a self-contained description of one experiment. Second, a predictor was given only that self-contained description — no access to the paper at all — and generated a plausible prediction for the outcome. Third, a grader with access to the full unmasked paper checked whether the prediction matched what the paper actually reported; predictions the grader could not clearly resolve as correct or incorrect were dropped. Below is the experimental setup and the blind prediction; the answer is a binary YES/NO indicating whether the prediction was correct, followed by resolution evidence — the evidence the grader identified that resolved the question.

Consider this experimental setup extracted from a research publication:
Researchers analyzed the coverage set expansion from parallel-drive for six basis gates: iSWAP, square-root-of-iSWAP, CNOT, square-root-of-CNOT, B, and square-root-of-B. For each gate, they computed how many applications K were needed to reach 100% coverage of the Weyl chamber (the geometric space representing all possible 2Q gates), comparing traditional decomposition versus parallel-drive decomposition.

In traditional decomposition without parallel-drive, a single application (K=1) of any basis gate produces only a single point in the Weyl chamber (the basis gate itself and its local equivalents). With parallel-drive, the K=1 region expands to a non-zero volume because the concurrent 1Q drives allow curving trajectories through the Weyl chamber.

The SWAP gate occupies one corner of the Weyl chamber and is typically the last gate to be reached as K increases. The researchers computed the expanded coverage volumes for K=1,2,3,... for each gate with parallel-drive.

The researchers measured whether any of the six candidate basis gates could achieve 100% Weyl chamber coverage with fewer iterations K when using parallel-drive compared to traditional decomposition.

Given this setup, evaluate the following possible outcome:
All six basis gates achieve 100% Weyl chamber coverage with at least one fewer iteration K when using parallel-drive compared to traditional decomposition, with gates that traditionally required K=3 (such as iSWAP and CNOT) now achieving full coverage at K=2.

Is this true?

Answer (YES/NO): NO